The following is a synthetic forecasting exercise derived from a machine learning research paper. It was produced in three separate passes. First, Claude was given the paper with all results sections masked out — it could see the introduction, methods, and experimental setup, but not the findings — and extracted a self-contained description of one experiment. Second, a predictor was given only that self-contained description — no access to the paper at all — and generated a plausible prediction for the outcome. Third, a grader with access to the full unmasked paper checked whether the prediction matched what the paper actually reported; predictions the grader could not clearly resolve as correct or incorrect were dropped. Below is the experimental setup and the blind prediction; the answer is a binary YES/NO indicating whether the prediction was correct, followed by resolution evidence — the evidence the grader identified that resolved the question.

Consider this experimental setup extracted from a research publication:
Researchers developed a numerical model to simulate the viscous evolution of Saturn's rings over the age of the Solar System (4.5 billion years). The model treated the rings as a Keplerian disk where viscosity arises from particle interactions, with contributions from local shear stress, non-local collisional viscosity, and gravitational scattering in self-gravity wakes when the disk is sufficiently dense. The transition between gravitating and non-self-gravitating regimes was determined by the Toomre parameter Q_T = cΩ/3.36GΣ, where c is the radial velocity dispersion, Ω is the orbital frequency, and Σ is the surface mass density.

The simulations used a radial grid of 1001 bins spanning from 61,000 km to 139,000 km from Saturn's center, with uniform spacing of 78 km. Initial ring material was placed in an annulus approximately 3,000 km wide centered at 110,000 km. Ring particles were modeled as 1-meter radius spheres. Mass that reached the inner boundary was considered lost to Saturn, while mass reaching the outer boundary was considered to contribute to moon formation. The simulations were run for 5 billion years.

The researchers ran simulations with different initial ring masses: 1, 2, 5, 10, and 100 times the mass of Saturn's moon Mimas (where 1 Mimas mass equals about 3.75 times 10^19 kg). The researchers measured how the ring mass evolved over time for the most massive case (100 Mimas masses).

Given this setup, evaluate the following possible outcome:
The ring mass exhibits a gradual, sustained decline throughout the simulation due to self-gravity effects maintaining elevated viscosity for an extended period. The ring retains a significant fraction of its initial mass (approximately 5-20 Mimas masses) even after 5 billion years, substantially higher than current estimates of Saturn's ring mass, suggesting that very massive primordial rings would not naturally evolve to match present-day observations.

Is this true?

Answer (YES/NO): NO